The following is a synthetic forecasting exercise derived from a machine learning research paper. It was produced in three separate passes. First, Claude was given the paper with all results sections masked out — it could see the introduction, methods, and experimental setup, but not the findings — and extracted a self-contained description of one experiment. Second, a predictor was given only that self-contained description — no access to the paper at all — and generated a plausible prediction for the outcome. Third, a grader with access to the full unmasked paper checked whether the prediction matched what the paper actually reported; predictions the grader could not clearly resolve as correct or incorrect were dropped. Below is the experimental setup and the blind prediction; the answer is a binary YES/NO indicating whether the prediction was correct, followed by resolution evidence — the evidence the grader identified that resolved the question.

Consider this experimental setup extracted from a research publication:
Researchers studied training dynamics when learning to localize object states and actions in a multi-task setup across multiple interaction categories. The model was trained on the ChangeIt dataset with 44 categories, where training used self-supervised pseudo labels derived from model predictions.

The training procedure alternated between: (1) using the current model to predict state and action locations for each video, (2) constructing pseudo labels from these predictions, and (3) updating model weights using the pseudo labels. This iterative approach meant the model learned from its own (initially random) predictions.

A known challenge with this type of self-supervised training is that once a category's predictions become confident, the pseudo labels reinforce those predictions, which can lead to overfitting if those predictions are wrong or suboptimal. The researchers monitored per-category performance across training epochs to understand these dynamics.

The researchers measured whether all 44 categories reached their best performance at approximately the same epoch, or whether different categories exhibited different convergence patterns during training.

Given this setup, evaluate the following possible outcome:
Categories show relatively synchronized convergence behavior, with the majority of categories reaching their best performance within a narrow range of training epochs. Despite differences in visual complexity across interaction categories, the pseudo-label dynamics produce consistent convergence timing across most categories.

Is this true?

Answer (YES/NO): NO